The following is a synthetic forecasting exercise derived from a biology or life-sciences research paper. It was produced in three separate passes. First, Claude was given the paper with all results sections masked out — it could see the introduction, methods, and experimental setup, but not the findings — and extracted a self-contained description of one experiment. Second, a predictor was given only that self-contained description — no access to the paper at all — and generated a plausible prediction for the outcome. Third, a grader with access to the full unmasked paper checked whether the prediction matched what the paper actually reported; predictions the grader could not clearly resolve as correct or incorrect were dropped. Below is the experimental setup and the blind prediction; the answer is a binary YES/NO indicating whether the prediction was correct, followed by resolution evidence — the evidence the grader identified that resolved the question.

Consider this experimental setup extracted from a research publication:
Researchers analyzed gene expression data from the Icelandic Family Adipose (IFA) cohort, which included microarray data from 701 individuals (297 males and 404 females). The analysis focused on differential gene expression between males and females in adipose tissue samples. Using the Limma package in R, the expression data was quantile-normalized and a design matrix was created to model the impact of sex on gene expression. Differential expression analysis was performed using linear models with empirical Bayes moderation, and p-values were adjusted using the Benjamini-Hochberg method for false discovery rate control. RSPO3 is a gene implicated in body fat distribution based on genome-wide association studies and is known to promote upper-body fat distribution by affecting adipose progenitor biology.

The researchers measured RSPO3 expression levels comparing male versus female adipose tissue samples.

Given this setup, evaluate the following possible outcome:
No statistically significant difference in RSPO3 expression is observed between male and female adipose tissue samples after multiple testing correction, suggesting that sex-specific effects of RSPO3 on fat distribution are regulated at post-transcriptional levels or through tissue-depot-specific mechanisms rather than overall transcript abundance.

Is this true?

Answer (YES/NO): NO